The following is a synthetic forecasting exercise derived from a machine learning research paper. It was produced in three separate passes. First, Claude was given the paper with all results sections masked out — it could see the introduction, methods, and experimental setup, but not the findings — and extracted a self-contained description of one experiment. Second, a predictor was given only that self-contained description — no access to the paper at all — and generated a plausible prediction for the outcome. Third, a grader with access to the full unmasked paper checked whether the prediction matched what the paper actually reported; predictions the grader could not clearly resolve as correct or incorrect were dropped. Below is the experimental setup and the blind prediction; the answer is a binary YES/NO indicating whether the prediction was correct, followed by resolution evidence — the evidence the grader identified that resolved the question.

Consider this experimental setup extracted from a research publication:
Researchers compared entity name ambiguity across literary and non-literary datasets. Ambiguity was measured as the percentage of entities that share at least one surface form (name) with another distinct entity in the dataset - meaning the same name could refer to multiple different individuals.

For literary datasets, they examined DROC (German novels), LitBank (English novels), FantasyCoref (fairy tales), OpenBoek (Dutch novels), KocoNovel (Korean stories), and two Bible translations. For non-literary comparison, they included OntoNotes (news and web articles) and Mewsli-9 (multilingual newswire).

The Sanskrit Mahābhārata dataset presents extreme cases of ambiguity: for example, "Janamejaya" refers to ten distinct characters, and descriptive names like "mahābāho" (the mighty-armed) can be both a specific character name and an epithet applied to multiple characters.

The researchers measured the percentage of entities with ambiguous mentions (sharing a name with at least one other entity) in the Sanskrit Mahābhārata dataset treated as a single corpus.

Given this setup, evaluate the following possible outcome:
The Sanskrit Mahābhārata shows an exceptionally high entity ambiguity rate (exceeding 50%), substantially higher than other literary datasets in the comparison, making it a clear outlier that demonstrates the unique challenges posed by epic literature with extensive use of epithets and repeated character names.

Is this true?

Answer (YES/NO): NO